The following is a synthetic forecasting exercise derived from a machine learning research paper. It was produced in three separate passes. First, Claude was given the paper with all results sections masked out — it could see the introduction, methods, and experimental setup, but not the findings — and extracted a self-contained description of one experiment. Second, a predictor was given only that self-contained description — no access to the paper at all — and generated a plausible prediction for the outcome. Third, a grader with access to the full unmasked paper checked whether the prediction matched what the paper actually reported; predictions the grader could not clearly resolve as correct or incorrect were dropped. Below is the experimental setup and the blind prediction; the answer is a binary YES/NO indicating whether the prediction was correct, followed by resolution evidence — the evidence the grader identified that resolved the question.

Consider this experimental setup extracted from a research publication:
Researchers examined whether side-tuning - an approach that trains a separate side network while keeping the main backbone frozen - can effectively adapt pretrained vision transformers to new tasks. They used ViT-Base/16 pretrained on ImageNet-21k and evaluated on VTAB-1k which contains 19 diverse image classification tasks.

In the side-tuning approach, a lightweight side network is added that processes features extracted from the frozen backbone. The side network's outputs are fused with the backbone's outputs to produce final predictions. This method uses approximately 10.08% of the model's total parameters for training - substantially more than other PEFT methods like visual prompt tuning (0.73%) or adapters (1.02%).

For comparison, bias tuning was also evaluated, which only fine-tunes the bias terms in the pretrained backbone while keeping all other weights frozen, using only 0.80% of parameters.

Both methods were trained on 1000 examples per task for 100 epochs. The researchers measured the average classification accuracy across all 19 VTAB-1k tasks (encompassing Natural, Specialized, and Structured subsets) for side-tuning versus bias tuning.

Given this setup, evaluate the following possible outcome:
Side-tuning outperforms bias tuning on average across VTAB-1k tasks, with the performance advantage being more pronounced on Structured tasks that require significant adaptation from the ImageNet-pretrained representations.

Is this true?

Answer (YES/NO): NO